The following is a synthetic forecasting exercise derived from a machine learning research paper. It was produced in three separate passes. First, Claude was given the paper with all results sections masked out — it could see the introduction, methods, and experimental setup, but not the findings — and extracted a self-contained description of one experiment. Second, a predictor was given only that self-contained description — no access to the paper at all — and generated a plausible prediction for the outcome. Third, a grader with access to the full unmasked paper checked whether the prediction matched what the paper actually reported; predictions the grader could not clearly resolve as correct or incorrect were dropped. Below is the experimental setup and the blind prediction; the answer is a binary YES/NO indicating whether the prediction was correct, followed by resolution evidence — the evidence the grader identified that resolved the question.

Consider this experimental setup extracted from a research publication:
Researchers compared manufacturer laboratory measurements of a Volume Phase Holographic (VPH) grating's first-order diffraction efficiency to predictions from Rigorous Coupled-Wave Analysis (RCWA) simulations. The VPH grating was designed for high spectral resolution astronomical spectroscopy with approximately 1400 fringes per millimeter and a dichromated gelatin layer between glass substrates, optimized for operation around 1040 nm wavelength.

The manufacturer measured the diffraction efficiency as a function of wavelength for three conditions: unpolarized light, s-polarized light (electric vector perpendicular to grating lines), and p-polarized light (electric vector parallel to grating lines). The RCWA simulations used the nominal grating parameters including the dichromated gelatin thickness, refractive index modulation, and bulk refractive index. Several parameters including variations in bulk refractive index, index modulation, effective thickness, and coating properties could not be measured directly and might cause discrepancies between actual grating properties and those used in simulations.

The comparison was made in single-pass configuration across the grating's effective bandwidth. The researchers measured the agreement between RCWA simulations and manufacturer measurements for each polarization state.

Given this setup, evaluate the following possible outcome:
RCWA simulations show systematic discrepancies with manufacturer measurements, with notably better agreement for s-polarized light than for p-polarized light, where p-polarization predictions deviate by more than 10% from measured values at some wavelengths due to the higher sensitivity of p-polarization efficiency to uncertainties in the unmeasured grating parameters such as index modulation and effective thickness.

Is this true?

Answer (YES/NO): NO